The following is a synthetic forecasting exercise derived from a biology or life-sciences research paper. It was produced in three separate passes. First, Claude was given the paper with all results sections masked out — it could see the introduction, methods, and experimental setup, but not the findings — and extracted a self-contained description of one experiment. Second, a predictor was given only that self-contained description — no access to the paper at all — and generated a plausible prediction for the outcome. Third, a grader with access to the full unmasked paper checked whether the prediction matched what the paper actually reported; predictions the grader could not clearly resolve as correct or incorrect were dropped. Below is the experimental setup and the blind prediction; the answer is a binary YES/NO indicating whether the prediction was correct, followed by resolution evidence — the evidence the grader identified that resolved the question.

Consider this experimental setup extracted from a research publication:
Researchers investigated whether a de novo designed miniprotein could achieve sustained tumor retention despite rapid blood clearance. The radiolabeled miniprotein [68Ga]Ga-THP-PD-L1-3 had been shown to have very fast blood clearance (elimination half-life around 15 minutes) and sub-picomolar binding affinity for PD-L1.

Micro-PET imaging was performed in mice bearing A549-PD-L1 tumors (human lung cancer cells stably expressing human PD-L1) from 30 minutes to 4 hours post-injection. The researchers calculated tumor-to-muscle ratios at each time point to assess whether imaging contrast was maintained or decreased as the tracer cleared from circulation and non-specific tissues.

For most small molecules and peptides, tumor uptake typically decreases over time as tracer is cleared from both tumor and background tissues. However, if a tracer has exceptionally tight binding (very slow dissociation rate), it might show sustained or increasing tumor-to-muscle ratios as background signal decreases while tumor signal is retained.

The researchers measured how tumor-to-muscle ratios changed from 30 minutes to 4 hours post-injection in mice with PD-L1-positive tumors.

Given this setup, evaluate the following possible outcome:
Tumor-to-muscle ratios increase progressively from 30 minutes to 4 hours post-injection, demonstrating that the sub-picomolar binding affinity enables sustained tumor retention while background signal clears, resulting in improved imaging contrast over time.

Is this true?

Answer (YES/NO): YES